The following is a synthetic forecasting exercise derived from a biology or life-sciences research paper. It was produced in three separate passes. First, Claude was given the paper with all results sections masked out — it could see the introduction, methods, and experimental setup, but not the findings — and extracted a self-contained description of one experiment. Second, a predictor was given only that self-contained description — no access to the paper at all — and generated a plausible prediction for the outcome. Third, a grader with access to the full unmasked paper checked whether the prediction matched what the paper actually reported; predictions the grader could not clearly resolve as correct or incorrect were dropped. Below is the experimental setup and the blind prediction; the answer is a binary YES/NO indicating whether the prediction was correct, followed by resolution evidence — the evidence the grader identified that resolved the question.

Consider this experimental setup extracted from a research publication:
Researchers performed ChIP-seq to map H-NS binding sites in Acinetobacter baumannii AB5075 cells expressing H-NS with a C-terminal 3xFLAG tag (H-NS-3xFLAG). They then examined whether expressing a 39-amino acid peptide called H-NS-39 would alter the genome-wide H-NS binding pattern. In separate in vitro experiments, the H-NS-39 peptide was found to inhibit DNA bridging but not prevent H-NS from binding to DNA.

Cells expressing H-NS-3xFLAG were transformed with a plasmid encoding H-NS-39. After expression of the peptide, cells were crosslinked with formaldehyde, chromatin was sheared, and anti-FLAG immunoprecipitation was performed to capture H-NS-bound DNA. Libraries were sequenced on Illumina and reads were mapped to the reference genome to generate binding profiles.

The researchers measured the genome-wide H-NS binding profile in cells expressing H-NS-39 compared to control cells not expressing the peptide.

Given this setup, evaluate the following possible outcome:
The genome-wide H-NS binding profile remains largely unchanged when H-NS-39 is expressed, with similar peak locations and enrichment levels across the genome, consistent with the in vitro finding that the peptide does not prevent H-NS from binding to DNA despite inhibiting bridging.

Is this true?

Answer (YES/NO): YES